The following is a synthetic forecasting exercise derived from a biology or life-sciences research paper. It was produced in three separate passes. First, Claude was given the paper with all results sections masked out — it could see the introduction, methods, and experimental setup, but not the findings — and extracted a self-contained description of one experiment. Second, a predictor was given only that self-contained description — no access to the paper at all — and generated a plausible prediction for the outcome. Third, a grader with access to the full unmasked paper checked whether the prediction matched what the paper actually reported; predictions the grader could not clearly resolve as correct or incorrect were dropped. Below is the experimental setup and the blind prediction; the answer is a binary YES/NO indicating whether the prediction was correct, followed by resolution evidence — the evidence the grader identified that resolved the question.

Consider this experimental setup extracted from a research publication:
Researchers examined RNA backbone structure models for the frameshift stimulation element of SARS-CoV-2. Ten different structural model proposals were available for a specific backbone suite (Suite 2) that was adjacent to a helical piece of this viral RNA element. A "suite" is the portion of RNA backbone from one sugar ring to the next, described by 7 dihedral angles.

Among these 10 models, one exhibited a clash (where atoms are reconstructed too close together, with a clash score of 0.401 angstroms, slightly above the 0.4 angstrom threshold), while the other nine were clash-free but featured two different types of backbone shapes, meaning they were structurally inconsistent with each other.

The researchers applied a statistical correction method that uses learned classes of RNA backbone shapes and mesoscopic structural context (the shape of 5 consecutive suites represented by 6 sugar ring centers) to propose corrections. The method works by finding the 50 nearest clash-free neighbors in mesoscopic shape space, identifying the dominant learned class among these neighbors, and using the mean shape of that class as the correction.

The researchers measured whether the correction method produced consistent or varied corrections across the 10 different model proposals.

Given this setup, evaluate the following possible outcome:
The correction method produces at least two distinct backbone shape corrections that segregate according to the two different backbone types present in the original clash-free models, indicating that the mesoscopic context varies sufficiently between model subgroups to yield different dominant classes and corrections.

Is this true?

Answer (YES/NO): NO